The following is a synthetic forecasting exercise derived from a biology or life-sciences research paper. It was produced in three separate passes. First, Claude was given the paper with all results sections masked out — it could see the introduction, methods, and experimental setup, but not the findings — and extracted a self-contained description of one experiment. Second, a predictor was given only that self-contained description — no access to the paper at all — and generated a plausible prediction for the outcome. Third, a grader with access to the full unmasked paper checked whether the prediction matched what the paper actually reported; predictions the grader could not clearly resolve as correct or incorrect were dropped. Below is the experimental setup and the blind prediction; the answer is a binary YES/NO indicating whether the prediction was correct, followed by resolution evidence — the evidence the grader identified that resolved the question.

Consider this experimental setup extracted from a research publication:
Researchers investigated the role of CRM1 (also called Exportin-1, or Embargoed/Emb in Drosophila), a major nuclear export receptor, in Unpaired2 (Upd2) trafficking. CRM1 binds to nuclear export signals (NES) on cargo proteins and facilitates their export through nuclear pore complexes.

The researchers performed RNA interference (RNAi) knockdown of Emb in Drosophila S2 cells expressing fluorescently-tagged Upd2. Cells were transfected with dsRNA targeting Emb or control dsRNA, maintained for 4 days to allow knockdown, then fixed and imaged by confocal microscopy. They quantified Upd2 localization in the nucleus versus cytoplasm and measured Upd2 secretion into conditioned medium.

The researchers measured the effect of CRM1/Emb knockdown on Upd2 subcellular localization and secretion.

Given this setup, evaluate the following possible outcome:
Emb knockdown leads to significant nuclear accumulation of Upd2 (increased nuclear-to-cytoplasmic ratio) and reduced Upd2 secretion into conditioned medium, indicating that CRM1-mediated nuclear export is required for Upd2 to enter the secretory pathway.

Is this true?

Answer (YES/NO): YES